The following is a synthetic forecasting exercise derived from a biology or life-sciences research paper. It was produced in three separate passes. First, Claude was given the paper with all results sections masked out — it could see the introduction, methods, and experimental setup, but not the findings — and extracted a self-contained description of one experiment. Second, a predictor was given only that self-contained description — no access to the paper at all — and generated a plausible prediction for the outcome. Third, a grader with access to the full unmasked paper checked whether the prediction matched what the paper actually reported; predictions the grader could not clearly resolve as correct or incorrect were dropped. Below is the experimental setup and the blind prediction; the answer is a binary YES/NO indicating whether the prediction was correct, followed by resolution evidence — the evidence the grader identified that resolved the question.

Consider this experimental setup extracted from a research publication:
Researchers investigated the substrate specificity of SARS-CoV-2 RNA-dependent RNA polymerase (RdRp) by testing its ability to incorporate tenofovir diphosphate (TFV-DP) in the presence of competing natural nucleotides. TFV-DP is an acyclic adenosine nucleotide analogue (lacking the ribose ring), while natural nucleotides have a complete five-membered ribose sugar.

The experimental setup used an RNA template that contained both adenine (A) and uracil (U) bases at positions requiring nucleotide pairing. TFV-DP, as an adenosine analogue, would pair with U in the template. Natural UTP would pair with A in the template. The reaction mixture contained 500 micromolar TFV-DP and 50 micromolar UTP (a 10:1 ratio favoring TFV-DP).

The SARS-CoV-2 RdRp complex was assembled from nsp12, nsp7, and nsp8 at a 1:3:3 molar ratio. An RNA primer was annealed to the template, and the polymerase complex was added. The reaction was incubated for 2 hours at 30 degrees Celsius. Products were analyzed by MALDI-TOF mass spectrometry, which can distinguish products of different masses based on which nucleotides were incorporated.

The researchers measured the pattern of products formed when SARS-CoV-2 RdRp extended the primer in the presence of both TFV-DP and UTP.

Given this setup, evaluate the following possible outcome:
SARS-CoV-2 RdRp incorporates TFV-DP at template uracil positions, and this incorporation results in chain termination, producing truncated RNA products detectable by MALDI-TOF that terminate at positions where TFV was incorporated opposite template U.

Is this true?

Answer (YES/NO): YES